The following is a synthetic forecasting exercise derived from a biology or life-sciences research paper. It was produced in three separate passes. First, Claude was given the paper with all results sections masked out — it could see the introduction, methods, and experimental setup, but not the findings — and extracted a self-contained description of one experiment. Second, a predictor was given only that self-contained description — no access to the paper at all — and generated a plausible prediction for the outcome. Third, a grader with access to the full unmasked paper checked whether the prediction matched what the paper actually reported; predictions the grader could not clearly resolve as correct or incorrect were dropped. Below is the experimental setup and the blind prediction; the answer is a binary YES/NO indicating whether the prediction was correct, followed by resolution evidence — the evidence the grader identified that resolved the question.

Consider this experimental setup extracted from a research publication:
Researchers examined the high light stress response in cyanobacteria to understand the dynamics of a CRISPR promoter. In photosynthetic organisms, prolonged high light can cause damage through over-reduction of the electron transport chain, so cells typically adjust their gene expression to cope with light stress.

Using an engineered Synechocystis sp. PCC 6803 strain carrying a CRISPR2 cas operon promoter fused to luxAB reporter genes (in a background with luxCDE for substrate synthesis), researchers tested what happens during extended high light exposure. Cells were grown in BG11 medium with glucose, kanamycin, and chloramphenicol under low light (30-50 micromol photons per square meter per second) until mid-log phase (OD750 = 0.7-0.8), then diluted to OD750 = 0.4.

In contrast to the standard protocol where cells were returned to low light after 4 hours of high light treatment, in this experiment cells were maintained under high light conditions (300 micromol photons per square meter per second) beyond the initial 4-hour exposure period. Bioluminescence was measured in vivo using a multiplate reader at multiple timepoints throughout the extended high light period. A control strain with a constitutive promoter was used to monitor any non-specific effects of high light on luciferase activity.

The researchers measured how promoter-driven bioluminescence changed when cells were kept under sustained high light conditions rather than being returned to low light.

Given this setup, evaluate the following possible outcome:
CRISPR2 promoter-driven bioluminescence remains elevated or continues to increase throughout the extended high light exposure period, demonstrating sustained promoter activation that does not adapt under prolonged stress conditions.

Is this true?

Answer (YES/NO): NO